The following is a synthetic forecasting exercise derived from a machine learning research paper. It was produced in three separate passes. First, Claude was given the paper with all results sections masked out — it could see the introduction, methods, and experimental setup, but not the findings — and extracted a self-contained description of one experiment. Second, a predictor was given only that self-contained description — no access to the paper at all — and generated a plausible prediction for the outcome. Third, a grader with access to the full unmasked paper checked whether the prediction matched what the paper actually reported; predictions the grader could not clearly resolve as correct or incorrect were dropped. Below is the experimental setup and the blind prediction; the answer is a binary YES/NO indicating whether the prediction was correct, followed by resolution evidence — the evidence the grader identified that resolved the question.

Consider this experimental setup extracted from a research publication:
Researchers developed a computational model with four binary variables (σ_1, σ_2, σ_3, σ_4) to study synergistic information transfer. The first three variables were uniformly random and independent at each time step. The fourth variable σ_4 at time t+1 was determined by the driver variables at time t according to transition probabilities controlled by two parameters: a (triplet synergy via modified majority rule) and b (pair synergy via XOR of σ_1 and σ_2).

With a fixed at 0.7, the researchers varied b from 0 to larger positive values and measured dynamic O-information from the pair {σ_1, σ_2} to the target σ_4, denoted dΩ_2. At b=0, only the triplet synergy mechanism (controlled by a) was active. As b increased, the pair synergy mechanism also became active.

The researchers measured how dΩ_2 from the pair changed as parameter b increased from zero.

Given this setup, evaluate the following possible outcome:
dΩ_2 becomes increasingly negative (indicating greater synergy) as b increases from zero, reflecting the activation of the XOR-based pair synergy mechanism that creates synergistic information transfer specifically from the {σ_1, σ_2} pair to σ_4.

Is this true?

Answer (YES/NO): YES